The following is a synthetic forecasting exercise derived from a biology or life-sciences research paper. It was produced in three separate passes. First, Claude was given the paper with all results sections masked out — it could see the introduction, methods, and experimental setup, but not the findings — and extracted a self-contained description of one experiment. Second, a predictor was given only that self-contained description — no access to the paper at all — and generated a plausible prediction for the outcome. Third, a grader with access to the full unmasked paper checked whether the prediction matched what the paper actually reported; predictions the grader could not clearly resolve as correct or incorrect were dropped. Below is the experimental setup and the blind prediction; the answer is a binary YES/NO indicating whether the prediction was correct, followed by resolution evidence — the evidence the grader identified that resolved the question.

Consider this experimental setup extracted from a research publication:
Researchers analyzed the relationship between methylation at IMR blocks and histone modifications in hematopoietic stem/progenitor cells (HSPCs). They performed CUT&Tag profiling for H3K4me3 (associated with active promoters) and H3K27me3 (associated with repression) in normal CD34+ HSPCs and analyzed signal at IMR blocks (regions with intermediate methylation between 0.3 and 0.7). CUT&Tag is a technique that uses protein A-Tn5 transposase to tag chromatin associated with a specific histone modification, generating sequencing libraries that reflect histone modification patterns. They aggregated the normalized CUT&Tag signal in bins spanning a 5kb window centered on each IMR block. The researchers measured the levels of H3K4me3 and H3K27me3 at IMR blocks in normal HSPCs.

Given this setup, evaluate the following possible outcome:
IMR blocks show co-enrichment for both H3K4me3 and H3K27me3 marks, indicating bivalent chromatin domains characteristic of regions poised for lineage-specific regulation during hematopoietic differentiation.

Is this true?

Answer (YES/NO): YES